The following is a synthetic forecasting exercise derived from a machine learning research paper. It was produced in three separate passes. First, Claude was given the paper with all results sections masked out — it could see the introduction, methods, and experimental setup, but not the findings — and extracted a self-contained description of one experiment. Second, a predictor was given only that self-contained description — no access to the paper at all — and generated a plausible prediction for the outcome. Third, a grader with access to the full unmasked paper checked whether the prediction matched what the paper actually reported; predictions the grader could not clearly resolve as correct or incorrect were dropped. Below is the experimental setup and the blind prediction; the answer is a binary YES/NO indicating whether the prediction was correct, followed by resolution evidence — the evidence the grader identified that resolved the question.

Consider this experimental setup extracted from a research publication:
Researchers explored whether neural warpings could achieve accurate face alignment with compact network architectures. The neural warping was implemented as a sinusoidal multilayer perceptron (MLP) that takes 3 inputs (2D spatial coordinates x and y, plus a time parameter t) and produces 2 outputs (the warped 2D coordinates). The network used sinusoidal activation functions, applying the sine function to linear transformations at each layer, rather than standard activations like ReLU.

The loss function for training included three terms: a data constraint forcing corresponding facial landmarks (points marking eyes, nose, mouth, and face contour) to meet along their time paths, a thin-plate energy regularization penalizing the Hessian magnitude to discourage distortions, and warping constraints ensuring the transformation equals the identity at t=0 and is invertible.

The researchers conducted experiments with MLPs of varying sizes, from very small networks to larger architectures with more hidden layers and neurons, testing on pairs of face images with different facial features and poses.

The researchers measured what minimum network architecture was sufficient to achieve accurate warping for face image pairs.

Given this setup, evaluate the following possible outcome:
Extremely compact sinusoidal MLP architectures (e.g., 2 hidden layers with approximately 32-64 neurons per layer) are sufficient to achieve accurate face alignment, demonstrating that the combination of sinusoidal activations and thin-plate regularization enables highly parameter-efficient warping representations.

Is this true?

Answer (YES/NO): NO